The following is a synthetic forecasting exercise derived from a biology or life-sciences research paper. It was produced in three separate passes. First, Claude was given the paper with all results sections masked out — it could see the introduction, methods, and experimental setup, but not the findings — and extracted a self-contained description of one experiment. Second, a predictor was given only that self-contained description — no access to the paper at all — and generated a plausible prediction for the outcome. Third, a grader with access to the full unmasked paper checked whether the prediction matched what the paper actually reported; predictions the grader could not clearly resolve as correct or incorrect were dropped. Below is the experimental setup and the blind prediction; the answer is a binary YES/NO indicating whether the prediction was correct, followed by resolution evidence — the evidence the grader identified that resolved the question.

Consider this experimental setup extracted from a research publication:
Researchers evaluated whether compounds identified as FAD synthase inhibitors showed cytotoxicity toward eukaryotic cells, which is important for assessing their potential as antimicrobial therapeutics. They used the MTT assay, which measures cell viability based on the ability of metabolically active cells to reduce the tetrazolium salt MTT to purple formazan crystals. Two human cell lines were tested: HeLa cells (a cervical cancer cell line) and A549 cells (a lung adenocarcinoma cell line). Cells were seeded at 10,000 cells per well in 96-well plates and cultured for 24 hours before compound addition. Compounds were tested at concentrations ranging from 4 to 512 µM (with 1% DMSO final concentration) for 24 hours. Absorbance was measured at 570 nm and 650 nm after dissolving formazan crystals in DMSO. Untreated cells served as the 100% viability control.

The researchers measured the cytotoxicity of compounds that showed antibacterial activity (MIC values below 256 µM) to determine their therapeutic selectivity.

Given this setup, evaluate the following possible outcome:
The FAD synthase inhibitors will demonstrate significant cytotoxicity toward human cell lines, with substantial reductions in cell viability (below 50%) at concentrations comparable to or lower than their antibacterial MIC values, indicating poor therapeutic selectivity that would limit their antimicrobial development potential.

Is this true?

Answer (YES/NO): NO